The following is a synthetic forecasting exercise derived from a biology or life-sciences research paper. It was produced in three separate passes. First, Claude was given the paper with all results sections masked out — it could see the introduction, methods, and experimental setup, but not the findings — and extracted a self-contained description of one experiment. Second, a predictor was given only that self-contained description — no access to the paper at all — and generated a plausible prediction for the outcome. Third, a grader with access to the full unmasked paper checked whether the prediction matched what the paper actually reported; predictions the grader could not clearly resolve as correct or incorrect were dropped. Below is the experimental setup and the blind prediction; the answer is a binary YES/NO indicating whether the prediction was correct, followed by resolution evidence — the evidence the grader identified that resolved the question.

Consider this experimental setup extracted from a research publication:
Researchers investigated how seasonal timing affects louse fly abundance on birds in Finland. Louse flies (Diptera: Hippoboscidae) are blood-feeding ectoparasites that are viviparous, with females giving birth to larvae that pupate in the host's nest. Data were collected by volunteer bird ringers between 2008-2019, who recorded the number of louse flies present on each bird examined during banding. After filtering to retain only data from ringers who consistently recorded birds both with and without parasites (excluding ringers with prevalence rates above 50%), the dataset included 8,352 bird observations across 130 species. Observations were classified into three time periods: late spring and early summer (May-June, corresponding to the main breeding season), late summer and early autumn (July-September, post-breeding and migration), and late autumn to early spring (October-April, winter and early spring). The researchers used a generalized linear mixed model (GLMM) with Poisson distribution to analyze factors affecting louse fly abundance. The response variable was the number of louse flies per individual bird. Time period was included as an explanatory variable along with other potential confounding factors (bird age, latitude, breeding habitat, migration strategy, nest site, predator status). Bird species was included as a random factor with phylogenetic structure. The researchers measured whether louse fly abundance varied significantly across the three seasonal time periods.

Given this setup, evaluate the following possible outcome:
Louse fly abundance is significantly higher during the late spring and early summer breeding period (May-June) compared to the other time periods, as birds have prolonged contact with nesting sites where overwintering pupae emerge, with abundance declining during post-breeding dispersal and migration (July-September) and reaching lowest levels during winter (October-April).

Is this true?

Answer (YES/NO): NO